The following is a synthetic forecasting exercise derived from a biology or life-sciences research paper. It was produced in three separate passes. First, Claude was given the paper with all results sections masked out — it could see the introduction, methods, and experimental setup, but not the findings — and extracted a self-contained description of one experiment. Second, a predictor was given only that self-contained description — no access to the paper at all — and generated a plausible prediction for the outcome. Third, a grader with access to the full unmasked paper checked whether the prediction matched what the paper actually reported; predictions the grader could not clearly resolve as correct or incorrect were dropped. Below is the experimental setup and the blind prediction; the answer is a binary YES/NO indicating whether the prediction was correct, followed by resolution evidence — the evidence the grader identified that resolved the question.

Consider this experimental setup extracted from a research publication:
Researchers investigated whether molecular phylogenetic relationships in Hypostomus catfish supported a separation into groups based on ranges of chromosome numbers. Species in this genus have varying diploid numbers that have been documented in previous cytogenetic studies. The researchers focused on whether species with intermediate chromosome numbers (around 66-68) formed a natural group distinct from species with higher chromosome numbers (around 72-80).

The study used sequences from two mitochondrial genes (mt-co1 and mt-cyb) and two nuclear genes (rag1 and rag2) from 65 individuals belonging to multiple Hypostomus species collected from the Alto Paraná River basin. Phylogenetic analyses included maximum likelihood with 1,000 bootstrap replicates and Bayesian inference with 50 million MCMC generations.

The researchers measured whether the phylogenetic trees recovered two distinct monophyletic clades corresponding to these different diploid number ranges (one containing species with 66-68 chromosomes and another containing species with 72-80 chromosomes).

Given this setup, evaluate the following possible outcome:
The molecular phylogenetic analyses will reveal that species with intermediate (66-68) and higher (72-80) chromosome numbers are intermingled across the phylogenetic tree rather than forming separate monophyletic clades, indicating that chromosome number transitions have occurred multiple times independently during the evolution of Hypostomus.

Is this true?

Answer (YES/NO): NO